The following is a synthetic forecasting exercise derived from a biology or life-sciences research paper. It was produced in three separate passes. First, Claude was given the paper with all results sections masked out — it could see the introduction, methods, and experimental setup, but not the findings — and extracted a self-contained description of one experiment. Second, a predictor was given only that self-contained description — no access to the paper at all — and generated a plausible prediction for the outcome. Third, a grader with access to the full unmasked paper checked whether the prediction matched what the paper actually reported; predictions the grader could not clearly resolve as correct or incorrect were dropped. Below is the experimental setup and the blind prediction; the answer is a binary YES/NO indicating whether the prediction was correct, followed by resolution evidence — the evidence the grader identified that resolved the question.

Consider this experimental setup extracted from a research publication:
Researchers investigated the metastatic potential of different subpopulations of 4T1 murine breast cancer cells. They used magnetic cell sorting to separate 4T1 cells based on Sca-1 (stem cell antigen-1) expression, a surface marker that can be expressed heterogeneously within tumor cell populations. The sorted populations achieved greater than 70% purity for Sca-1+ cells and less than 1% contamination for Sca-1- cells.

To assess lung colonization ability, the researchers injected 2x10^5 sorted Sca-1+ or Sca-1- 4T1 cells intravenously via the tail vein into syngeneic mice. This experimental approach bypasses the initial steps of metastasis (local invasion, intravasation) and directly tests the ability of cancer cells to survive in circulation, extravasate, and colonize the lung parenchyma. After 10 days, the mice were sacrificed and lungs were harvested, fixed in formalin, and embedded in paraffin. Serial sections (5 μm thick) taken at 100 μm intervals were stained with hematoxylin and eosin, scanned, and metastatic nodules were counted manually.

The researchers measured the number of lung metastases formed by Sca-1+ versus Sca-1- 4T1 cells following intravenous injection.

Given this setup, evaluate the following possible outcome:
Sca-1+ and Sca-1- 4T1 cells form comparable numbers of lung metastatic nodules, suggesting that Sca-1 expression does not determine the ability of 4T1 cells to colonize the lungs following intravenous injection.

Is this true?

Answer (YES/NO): NO